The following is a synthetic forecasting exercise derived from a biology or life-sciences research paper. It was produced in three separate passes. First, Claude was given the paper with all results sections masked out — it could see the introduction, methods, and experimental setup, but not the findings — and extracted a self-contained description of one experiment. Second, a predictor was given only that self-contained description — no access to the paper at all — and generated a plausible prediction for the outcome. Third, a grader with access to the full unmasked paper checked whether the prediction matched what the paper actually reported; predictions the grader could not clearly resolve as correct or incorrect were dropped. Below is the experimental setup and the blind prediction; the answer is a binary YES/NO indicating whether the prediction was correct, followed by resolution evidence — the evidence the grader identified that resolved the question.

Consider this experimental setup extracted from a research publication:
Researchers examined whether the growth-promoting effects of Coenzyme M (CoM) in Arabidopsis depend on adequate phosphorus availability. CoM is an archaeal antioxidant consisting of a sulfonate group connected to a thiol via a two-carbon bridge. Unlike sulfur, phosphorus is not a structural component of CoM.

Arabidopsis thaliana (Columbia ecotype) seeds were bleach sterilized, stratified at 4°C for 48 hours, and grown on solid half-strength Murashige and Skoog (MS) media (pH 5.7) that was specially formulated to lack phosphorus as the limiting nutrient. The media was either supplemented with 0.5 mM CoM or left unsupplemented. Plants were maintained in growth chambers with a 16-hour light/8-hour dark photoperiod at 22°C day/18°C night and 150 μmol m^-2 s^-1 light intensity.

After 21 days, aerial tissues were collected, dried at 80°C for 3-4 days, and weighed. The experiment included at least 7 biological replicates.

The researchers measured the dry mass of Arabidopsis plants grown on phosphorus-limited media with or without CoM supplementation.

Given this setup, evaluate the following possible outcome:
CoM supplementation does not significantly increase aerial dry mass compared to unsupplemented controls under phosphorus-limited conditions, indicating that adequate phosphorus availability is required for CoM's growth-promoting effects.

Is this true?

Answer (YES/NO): YES